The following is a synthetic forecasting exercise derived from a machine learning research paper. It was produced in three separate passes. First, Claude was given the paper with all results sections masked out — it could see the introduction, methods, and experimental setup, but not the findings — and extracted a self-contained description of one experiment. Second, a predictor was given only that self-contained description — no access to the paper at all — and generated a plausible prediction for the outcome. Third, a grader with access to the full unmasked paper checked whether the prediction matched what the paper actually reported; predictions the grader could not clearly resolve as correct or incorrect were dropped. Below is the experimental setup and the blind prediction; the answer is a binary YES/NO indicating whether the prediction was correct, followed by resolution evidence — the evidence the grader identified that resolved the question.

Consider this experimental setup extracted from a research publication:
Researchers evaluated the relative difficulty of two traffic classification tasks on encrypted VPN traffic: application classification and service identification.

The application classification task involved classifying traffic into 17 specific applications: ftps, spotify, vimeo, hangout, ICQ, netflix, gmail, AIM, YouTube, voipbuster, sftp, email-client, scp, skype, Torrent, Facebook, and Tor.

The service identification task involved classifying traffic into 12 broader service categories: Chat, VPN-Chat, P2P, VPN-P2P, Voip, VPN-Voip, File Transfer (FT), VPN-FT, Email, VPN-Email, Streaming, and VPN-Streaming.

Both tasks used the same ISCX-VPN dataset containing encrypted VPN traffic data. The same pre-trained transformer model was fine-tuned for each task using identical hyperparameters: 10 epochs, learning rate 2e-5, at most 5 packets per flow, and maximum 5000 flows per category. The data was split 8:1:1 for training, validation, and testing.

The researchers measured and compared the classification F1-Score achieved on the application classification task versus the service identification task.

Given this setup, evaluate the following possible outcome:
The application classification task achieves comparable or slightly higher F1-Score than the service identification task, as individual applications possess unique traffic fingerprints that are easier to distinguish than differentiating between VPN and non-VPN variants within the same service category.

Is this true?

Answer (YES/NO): NO